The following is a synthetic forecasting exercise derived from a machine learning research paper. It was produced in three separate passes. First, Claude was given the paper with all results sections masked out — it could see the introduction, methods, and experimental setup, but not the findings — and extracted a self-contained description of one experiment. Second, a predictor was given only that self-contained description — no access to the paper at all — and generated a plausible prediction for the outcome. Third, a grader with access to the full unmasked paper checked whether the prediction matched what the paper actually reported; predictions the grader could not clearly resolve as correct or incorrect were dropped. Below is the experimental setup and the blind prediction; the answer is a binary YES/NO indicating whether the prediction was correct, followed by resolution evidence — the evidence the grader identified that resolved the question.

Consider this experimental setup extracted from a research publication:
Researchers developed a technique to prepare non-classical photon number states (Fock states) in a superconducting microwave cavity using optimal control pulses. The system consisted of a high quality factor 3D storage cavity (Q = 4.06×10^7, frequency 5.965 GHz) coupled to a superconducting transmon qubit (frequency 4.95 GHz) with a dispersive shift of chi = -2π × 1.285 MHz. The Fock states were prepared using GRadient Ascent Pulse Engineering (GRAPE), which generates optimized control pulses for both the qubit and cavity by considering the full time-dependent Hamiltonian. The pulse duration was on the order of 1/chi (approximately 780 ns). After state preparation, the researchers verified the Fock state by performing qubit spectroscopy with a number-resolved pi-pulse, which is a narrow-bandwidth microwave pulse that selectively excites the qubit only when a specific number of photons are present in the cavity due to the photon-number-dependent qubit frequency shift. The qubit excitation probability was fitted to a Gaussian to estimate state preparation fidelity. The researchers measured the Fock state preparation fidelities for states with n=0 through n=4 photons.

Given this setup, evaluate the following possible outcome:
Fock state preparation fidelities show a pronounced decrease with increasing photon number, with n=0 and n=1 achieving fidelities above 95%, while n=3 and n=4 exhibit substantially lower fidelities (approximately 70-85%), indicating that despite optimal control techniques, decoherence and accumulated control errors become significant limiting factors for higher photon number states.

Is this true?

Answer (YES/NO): NO